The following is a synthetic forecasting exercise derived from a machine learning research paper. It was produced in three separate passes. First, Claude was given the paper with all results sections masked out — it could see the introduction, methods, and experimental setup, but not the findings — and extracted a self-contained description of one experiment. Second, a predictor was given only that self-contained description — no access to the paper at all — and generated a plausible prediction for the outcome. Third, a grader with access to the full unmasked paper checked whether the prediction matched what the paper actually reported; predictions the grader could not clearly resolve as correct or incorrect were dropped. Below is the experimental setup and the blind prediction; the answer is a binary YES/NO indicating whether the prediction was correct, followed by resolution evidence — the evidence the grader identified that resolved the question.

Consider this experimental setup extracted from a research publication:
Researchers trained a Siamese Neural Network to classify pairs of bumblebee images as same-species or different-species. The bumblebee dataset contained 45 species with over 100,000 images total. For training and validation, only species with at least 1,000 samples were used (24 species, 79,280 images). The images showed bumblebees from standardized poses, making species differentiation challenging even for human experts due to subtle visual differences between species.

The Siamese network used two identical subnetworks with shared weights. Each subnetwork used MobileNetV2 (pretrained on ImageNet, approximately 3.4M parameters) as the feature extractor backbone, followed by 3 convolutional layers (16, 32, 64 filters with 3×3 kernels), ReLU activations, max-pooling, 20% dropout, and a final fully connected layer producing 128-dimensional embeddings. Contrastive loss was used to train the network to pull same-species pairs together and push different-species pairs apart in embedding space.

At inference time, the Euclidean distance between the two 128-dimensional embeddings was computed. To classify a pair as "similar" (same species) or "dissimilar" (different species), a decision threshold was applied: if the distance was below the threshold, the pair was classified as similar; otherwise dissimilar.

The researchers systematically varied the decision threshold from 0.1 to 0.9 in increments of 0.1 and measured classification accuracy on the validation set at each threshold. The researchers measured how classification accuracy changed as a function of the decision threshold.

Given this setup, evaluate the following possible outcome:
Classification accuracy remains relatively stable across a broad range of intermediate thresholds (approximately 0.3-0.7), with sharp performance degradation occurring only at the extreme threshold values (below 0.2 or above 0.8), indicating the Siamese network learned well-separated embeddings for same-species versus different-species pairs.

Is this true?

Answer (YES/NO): NO